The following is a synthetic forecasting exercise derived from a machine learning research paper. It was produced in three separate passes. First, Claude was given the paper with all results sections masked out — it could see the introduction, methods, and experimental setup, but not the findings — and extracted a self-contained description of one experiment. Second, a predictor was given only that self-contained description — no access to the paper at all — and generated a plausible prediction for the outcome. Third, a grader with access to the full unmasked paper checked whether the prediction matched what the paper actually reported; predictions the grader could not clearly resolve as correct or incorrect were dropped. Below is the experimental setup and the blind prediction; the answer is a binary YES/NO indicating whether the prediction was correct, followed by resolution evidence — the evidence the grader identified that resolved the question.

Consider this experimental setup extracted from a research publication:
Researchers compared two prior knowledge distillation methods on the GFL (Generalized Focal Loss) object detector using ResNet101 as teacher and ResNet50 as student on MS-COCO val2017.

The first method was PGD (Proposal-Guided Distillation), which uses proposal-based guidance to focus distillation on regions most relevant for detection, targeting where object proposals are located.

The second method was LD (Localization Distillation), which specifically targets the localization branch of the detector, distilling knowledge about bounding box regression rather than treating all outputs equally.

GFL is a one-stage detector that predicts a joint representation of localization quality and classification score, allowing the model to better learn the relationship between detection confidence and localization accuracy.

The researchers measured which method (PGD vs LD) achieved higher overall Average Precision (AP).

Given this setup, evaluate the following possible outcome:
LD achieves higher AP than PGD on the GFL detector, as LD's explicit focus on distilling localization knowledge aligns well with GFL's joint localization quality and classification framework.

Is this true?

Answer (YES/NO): YES